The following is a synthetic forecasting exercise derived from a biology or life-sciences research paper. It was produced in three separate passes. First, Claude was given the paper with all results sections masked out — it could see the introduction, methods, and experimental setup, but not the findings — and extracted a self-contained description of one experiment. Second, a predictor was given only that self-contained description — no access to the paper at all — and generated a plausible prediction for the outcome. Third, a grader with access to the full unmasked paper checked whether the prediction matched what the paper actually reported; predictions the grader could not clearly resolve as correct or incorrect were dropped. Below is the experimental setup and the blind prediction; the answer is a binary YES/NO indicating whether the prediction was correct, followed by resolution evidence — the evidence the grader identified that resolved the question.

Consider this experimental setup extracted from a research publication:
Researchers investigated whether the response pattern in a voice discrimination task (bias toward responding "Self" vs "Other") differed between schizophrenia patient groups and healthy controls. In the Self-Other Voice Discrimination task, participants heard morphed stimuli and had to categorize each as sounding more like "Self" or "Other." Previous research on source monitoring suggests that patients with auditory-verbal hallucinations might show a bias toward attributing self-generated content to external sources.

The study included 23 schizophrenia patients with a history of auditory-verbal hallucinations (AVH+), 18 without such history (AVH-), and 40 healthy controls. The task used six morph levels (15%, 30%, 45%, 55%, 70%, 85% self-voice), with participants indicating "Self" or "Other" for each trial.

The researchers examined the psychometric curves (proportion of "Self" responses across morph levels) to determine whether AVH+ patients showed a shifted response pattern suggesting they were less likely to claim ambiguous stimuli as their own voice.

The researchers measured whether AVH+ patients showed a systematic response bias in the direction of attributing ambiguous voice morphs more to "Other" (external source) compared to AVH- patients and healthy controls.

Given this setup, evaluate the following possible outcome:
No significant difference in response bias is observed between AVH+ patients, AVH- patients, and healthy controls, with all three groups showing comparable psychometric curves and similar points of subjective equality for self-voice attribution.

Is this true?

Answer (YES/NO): NO